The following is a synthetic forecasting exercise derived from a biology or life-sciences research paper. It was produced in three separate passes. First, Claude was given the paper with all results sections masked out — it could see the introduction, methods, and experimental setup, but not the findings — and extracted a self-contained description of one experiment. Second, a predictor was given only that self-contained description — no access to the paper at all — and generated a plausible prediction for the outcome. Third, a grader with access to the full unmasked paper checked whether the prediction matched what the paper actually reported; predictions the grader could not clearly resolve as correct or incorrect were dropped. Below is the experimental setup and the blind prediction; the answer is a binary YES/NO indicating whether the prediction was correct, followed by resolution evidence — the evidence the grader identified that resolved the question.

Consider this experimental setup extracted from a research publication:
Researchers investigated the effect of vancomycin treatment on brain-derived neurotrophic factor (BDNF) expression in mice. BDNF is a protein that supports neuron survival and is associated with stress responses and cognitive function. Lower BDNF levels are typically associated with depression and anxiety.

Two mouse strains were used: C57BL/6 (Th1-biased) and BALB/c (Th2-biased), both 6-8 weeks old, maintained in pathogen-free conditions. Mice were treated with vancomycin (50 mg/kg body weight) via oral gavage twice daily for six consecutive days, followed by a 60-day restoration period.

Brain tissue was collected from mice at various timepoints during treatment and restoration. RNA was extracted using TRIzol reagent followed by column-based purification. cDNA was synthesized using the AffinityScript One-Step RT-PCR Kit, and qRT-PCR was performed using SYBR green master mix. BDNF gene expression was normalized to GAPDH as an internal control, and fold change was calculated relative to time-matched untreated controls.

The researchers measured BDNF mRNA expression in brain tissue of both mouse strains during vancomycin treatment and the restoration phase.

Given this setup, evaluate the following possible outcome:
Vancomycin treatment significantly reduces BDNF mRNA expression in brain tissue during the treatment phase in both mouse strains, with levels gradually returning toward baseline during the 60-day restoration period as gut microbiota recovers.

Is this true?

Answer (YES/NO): NO